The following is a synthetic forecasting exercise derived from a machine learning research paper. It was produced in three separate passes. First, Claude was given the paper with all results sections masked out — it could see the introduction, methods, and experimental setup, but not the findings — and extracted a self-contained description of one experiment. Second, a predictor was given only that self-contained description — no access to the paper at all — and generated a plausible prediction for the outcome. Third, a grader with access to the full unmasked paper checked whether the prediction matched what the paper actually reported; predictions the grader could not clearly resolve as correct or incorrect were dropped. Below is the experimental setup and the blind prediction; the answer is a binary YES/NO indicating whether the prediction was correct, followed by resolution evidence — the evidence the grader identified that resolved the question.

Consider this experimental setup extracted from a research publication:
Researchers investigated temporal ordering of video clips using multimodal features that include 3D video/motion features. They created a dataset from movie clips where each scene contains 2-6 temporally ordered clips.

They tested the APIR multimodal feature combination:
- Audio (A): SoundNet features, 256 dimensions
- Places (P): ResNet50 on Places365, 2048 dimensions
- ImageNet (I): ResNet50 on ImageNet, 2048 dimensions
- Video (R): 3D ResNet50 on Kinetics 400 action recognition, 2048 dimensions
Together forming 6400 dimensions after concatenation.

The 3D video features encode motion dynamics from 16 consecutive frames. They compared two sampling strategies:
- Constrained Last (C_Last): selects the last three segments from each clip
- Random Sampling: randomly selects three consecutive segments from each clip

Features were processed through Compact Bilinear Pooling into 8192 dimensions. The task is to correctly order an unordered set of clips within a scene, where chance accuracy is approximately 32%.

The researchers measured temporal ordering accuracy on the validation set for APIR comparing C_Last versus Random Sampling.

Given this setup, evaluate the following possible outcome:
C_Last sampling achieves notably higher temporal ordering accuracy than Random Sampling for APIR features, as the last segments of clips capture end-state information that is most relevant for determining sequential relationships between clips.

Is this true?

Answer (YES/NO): YES